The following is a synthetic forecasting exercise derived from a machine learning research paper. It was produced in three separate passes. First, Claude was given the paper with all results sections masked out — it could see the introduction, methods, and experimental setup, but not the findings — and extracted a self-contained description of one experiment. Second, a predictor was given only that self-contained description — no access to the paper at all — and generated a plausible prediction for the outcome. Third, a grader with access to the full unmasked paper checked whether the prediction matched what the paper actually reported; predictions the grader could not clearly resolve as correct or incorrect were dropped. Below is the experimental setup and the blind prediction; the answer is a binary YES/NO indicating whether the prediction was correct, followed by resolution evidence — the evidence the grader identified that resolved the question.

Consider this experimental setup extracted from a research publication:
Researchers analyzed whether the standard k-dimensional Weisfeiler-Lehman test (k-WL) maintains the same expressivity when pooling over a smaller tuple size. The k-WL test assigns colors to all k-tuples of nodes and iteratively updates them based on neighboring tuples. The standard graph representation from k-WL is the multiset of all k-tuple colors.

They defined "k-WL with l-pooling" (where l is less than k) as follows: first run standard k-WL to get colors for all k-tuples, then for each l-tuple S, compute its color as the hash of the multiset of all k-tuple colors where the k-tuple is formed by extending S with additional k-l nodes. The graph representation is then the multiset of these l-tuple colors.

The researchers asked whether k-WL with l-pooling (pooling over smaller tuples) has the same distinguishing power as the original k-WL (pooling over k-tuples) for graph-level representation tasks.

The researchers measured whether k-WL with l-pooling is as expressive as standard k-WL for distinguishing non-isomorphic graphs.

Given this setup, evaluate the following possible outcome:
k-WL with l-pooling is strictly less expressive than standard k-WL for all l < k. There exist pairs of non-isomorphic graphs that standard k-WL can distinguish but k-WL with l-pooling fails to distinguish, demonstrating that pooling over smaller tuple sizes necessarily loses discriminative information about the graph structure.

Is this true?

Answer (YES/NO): NO